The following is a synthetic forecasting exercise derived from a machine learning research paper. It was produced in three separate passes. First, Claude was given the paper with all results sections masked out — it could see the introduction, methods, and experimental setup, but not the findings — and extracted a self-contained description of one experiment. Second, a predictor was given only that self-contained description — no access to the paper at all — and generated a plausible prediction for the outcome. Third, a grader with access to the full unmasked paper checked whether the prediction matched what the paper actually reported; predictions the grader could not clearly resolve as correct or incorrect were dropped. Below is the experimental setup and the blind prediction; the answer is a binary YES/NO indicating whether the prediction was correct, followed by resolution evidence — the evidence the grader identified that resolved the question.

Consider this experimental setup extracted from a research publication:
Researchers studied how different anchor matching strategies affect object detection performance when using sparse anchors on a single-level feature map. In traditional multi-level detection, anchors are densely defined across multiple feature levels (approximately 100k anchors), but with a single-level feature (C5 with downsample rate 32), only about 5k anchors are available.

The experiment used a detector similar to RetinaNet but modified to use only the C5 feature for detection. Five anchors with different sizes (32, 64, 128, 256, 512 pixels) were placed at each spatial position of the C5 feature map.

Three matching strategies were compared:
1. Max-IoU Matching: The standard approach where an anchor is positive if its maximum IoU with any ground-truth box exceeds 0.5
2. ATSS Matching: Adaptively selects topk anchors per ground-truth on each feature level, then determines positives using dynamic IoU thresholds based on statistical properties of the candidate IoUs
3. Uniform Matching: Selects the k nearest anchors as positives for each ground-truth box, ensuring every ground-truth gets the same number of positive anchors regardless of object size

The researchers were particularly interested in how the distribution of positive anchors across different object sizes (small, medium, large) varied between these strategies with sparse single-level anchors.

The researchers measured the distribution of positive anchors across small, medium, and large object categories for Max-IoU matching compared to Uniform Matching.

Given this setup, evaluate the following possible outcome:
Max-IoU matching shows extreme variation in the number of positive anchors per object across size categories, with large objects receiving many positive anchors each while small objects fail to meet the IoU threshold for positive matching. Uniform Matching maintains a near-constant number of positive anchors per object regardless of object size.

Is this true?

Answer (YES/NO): YES